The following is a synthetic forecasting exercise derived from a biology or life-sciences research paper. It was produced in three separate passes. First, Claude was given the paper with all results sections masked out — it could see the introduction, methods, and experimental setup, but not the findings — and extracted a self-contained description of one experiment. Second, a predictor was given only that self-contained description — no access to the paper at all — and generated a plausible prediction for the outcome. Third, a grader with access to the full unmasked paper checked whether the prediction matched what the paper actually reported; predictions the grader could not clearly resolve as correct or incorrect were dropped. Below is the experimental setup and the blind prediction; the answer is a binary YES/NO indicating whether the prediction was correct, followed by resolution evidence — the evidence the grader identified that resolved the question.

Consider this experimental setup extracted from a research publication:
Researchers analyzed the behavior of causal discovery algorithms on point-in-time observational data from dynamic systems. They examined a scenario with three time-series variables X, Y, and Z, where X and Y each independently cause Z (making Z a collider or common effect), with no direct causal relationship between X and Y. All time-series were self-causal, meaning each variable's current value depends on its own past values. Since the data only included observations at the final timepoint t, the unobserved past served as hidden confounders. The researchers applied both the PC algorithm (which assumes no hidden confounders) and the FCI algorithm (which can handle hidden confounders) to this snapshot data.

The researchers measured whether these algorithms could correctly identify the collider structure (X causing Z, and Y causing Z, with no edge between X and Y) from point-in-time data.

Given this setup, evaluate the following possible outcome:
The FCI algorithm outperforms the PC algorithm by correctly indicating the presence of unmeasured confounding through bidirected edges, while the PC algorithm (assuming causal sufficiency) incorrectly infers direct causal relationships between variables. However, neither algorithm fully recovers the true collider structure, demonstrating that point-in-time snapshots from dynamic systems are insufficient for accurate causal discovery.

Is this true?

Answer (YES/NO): NO